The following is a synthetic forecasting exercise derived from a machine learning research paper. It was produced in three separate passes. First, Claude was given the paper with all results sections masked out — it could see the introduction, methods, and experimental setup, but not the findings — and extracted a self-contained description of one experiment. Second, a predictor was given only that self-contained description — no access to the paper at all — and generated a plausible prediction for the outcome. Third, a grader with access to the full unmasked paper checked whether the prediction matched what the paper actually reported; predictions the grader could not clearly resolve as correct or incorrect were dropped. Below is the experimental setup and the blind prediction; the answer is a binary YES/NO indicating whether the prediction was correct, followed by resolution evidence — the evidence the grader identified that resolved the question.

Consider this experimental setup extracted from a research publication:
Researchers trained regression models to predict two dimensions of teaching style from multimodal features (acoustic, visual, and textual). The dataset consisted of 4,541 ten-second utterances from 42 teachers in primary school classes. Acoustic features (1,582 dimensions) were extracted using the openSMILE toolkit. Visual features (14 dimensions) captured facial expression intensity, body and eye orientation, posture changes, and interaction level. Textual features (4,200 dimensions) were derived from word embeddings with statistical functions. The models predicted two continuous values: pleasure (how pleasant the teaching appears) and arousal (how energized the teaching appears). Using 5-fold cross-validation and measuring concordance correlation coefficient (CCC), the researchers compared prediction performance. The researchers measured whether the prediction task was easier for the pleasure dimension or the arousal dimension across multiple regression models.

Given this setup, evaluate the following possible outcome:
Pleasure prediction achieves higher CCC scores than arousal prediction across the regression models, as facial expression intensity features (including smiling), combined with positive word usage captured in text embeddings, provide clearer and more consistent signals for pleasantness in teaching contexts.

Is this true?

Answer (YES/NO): NO